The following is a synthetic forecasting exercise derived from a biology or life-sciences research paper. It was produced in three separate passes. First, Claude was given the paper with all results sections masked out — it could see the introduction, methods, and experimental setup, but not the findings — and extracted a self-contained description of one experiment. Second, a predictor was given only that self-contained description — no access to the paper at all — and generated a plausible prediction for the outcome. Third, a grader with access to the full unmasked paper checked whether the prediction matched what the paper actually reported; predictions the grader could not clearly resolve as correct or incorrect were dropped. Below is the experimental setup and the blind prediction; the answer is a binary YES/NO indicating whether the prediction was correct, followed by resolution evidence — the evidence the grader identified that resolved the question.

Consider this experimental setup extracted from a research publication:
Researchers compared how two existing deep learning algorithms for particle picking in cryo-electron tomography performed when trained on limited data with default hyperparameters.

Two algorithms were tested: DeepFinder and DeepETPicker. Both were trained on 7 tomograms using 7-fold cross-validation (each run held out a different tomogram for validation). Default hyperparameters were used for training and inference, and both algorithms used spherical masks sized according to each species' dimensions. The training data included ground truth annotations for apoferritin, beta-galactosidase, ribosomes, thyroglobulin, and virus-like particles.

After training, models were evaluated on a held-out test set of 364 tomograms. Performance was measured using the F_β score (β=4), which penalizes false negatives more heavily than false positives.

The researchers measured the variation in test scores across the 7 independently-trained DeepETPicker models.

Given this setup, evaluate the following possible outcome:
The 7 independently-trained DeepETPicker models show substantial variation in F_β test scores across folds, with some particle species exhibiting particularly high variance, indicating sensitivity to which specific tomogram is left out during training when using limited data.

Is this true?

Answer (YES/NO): NO